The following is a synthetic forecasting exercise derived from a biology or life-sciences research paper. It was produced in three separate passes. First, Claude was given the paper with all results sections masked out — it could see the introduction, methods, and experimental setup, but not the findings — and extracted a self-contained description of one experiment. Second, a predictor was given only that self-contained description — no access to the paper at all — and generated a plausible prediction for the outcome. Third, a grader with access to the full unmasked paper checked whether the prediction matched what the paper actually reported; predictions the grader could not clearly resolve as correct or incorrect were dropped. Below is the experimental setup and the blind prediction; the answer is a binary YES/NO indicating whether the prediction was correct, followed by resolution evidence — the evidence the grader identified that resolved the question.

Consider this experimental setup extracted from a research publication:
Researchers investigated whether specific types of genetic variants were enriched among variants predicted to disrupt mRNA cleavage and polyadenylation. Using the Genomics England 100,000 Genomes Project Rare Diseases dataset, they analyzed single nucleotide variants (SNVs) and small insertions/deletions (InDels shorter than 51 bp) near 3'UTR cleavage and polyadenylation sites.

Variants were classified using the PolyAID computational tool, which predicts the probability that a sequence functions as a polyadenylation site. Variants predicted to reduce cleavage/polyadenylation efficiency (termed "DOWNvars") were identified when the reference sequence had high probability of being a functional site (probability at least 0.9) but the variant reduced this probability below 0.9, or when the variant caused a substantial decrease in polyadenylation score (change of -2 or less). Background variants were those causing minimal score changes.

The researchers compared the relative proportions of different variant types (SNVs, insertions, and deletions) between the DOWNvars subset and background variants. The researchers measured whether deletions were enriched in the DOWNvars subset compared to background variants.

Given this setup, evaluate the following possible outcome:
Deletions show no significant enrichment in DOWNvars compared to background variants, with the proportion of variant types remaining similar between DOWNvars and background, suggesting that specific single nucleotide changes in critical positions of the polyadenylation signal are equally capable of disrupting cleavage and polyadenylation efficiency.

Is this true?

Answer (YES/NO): NO